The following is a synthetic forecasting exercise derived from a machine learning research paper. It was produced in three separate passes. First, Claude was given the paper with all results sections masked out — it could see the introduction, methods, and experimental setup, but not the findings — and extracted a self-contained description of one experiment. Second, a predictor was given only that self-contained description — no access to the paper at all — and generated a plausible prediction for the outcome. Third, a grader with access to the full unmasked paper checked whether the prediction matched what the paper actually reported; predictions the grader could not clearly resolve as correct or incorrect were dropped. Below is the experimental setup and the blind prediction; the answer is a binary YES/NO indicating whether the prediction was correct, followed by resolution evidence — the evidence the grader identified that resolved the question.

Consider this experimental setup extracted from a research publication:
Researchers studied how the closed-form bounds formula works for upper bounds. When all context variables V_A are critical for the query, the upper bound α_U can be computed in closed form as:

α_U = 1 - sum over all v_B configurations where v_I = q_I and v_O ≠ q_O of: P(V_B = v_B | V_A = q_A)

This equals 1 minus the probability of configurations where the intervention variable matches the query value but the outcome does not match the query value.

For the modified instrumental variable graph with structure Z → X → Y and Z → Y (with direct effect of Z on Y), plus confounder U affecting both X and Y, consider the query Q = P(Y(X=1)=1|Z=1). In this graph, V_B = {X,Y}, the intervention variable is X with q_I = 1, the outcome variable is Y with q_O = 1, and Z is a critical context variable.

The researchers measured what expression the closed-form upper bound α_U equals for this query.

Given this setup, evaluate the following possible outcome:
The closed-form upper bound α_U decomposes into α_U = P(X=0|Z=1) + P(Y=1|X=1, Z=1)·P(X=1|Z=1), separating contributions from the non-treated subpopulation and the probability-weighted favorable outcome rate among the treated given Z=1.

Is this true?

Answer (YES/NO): NO